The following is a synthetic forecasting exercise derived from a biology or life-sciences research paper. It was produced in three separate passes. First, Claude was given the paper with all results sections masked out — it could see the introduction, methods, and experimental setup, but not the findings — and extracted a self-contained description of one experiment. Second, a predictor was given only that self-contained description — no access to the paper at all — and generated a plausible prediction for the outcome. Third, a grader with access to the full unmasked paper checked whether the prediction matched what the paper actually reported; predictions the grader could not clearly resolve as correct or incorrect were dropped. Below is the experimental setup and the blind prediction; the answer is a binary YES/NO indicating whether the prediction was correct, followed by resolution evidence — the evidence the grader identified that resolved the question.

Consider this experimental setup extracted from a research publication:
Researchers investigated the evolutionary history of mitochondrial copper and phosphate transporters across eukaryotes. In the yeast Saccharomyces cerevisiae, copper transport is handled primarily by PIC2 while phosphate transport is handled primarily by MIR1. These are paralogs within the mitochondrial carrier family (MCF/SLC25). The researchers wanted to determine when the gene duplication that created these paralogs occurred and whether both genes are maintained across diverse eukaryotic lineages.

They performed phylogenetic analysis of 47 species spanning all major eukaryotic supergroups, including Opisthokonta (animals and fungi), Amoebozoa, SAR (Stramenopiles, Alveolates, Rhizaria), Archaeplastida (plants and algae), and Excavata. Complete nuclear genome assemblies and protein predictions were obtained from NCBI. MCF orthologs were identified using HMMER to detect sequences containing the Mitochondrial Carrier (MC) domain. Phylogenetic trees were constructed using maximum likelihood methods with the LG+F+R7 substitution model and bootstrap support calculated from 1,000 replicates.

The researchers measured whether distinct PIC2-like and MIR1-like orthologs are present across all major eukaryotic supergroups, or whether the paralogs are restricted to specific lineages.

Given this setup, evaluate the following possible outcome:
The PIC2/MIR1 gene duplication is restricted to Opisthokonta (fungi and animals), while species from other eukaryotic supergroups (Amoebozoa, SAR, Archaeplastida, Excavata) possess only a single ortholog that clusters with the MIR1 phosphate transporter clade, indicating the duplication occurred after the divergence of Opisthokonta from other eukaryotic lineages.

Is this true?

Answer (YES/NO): NO